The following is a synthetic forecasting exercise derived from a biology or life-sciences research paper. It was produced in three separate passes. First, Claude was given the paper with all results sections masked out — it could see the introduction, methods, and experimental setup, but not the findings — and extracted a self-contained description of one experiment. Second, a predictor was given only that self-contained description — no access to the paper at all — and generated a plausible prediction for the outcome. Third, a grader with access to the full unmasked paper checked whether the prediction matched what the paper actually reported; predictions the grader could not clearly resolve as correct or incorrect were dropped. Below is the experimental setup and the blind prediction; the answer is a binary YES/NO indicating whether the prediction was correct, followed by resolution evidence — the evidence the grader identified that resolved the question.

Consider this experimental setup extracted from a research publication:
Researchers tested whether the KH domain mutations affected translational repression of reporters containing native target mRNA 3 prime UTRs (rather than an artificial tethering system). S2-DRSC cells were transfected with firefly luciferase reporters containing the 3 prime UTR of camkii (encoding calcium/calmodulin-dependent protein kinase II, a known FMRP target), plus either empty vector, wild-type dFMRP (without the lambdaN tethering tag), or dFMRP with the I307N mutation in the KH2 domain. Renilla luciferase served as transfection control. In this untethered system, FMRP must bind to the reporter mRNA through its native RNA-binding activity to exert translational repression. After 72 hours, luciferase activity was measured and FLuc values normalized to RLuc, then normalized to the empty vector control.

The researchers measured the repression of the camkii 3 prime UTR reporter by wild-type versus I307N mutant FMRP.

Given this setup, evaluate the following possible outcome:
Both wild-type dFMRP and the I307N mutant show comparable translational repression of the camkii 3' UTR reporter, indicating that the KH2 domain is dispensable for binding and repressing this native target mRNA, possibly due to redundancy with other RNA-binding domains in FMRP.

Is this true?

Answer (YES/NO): NO